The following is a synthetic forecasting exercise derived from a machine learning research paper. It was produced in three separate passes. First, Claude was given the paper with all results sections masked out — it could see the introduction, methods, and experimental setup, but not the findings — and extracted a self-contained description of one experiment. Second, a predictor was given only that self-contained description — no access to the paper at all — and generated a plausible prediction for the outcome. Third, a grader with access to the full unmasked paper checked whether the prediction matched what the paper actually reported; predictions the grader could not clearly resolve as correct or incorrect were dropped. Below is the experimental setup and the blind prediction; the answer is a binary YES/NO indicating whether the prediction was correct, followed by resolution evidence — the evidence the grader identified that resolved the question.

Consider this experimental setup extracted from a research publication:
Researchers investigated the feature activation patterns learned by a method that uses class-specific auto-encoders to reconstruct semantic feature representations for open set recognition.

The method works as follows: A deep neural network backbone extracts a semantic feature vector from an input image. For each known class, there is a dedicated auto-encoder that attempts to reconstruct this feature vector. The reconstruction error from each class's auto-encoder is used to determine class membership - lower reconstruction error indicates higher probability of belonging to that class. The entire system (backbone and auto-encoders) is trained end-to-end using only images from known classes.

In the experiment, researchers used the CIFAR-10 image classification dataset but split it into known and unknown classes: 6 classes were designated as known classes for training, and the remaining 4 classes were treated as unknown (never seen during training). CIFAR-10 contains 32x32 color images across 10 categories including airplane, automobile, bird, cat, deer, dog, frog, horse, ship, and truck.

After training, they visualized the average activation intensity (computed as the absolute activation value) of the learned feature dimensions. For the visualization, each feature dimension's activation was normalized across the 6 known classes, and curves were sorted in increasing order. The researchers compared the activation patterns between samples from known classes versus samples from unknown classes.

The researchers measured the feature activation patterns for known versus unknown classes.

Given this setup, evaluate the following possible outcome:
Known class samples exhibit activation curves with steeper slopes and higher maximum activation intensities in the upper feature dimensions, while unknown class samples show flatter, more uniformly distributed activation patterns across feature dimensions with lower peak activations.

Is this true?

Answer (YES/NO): YES